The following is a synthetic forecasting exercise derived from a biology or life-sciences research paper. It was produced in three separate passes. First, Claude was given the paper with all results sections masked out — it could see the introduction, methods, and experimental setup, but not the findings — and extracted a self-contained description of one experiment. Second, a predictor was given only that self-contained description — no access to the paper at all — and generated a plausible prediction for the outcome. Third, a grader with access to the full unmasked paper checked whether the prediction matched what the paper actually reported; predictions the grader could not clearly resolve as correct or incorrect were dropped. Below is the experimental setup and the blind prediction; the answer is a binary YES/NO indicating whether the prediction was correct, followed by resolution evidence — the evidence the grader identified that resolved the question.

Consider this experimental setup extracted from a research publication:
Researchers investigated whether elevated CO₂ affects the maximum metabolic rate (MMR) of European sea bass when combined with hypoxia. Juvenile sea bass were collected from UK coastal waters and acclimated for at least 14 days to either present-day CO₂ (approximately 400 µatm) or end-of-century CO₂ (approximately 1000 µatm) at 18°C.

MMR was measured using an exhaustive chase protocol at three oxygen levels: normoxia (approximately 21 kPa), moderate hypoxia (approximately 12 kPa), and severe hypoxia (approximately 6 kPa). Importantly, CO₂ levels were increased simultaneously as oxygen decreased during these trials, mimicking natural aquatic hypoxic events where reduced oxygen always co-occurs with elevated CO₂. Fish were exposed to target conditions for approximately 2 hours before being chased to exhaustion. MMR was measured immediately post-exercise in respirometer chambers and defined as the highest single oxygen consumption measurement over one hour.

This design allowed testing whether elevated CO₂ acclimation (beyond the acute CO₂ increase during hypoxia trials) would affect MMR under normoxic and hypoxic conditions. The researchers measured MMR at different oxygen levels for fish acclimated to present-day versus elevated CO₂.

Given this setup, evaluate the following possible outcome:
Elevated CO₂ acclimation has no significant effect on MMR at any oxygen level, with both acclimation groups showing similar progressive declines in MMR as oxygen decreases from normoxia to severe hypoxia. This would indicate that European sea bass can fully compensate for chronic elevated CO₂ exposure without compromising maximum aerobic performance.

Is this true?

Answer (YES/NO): YES